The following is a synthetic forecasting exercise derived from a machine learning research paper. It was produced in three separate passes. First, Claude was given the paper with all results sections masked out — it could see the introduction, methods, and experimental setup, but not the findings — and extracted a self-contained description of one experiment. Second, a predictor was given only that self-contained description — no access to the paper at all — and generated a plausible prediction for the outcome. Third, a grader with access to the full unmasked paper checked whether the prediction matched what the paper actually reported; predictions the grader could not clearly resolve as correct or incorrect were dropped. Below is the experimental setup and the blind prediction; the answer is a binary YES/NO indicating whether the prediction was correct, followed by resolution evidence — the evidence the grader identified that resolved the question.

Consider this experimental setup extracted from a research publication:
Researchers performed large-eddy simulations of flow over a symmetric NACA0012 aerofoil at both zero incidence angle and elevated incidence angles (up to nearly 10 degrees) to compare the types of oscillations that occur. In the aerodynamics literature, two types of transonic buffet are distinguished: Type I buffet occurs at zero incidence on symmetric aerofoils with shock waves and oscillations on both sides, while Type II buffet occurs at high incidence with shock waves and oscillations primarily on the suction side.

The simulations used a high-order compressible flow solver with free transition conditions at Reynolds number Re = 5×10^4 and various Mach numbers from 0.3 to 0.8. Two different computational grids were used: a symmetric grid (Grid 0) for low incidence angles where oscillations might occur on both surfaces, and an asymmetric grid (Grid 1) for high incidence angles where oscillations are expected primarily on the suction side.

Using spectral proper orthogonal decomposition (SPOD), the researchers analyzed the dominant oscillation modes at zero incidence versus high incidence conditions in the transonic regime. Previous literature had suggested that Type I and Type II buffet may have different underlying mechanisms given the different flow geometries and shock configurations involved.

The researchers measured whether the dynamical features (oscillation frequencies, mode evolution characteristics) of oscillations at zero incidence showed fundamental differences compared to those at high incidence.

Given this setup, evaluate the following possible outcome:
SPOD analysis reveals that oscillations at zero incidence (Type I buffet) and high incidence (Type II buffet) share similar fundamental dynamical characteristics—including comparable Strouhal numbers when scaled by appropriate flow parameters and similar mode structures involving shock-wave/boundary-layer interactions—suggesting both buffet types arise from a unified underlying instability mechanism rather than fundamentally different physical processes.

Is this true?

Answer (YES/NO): YES